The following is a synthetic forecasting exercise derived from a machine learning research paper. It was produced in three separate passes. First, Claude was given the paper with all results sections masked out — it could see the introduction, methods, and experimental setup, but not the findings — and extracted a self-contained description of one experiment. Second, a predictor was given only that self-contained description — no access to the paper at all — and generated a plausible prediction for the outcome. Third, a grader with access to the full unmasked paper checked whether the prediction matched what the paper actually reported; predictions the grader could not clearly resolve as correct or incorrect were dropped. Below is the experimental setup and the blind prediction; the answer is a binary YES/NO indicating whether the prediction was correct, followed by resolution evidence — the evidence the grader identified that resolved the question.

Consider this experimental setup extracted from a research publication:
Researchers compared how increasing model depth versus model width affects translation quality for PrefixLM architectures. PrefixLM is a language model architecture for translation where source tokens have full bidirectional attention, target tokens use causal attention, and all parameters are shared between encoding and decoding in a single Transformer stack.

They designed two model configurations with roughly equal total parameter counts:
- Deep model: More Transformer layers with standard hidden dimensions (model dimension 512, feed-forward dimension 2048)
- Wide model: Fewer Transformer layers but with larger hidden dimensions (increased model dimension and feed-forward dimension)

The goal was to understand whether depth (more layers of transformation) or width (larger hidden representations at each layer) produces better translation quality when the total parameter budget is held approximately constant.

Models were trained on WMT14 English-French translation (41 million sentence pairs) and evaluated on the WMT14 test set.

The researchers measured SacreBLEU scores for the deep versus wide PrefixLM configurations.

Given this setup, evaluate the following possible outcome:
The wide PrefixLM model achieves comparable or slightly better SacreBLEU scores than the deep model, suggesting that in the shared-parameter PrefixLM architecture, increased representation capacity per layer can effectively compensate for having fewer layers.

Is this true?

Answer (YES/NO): NO